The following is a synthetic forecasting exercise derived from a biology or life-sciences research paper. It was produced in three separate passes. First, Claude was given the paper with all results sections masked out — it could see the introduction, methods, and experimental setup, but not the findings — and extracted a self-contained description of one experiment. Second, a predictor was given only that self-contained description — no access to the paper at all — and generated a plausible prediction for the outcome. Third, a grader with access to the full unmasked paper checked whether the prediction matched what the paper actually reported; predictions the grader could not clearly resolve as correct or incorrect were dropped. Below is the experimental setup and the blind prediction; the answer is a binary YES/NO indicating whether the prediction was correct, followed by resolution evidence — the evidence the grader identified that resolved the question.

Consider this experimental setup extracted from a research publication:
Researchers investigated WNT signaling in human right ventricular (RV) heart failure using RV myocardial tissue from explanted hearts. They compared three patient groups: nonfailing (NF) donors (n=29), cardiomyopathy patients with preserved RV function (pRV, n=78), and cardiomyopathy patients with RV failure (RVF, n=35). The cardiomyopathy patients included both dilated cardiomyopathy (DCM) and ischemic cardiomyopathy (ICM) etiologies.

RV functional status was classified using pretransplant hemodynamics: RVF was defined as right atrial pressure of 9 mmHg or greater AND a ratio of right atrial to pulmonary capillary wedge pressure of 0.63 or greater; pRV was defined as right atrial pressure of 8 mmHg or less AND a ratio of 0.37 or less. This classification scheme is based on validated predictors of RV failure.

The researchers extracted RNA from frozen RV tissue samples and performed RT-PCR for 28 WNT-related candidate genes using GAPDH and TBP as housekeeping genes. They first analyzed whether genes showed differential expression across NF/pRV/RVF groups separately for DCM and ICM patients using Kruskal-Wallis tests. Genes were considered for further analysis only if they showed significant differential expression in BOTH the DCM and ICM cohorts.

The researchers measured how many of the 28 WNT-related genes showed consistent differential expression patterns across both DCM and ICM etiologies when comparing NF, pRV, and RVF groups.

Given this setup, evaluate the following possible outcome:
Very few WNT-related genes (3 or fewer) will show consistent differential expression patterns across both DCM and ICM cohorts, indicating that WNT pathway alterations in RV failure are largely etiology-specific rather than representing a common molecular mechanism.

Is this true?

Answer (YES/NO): NO